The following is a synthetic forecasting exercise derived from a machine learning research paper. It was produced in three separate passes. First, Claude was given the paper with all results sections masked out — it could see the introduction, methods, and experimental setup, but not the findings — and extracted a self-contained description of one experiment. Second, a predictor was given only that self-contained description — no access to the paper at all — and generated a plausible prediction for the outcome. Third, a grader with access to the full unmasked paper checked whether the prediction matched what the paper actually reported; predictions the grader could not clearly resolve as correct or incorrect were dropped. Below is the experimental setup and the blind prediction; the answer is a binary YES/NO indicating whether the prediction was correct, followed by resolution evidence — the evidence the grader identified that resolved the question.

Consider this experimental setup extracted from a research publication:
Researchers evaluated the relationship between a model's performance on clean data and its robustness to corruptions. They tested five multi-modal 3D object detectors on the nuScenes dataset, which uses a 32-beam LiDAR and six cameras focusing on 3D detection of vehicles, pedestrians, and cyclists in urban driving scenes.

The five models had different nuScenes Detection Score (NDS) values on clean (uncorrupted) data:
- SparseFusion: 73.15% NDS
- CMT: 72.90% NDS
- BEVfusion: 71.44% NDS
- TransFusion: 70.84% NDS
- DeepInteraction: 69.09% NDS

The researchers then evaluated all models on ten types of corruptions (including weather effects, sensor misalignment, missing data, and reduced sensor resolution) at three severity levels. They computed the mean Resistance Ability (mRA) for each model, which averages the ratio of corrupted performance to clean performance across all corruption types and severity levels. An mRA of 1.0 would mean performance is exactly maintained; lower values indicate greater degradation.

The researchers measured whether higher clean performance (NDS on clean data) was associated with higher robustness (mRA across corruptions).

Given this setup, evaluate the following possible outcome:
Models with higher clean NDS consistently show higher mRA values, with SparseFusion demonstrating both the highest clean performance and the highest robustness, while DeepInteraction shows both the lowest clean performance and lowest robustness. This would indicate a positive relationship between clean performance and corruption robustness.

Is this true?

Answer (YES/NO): NO